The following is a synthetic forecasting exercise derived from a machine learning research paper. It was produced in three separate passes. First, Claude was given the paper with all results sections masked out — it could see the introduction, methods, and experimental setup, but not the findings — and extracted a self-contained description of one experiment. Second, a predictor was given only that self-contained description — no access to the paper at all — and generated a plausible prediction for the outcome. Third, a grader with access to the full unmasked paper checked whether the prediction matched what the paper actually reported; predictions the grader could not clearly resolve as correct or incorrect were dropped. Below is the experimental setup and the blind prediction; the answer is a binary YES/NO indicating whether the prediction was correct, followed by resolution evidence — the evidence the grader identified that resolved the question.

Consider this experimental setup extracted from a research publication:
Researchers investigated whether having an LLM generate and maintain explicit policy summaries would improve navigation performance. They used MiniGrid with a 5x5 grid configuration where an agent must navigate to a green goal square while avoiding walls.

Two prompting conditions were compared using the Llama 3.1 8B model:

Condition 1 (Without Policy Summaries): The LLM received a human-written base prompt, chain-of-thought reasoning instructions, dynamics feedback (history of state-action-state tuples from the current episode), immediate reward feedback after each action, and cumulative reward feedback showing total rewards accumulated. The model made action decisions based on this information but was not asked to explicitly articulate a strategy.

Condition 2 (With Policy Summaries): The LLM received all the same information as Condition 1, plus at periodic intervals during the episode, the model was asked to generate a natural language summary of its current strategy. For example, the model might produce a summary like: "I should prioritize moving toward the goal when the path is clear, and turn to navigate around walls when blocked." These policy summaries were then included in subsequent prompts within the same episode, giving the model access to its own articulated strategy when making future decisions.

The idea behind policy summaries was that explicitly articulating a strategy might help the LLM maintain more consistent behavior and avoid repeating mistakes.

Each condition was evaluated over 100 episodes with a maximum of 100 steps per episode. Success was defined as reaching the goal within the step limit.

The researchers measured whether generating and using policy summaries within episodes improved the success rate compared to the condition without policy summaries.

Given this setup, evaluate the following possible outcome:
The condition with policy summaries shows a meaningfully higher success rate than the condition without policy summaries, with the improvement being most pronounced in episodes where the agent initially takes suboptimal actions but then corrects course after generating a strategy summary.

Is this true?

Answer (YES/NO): NO